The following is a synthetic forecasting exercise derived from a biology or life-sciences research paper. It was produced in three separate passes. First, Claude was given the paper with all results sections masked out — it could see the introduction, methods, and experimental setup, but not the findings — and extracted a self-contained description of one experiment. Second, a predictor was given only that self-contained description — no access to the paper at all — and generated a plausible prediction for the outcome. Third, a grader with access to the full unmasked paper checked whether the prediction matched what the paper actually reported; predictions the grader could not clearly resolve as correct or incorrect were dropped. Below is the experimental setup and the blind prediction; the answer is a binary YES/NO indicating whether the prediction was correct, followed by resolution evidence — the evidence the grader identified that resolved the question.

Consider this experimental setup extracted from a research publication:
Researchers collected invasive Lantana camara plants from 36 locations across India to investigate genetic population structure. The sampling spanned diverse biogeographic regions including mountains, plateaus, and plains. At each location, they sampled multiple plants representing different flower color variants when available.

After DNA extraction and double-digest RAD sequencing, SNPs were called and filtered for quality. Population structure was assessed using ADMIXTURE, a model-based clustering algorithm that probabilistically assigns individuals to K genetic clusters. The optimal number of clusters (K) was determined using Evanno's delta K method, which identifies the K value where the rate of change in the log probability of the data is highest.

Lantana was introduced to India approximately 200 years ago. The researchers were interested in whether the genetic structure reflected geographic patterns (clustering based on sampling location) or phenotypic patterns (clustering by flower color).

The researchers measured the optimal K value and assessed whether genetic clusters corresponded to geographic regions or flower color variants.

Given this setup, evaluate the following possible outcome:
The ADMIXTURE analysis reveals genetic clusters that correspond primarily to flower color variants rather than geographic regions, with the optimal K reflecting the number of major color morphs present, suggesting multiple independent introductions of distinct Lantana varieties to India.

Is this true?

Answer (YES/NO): NO